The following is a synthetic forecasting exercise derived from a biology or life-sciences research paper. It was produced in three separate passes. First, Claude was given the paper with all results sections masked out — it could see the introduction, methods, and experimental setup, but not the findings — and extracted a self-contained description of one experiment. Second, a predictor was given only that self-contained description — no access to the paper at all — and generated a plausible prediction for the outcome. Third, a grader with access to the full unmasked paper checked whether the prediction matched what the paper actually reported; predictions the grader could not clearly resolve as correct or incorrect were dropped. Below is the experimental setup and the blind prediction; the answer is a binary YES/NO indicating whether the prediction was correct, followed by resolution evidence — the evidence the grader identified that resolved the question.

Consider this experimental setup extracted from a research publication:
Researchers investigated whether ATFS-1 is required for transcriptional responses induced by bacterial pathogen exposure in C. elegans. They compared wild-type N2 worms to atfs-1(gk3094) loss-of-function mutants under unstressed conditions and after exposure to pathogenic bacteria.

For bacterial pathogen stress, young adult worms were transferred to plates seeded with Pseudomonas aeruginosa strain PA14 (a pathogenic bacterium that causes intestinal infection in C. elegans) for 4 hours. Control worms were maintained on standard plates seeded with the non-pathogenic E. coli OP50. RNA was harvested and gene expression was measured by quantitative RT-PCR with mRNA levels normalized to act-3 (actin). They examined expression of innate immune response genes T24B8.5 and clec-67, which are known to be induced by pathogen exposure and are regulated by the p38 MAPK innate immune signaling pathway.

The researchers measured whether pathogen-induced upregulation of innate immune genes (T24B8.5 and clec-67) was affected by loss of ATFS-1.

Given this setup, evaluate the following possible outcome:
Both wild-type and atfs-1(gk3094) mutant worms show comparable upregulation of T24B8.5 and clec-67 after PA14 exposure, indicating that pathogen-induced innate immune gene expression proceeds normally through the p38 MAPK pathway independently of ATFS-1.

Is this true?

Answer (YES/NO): NO